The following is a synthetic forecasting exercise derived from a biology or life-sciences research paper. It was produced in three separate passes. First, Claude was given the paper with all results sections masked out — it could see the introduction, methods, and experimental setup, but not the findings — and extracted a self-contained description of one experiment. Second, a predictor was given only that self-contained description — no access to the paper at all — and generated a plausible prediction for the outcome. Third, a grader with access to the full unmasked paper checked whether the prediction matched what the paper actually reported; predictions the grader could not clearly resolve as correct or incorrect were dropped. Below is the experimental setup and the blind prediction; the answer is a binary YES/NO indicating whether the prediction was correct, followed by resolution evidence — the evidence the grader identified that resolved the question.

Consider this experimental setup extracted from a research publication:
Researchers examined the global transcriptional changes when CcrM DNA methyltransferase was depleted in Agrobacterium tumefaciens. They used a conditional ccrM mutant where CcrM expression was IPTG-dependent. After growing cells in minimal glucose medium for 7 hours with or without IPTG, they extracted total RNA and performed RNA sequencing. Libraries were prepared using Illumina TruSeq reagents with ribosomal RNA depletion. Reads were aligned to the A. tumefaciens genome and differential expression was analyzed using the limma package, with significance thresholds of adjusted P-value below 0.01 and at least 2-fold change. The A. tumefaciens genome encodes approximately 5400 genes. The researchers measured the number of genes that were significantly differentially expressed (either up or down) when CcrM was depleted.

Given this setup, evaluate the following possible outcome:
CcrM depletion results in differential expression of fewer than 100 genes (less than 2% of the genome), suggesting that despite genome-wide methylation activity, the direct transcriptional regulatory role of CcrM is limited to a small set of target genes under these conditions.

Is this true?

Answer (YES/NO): NO